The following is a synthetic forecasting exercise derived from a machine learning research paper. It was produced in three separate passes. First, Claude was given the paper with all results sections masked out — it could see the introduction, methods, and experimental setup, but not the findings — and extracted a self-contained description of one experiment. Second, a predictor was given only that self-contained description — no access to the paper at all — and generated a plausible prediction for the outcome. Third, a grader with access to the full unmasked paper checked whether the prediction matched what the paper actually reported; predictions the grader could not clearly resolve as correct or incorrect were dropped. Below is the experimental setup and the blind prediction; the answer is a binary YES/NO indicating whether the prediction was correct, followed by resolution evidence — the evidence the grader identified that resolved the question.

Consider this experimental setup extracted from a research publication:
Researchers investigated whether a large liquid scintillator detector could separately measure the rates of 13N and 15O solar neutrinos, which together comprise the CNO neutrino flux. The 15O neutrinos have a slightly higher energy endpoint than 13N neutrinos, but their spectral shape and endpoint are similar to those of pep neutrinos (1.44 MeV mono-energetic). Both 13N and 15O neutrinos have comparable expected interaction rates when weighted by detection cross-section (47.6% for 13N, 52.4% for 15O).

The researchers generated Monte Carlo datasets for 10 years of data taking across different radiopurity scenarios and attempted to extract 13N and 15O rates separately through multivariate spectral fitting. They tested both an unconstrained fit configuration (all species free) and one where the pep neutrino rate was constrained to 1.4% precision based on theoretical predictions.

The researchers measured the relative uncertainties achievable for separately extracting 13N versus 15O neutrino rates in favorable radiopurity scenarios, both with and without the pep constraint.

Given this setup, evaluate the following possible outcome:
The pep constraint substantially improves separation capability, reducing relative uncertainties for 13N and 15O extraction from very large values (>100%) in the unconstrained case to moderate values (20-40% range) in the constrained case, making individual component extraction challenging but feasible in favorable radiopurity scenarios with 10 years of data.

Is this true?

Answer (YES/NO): NO